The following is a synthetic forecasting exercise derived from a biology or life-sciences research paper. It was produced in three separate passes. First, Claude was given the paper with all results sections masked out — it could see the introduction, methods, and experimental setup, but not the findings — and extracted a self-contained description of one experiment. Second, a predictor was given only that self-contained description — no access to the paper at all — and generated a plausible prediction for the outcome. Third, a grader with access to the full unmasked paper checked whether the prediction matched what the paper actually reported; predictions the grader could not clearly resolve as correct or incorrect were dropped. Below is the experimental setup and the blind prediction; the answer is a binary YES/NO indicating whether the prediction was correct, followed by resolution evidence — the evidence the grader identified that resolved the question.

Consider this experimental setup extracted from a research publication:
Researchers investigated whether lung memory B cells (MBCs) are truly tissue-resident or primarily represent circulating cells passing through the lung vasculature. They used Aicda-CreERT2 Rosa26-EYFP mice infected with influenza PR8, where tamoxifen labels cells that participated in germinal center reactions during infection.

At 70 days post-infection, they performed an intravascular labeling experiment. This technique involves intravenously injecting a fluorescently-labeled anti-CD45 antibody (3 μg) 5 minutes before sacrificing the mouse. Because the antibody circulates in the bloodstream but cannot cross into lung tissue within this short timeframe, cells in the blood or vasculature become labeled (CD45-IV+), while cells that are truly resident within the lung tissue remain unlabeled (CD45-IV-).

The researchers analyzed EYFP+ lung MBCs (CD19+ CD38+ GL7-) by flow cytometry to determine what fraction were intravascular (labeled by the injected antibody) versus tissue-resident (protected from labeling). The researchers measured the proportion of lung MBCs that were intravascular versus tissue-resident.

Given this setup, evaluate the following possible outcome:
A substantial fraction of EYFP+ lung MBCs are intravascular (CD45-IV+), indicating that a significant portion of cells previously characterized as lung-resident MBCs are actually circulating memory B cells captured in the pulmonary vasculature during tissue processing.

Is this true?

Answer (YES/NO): NO